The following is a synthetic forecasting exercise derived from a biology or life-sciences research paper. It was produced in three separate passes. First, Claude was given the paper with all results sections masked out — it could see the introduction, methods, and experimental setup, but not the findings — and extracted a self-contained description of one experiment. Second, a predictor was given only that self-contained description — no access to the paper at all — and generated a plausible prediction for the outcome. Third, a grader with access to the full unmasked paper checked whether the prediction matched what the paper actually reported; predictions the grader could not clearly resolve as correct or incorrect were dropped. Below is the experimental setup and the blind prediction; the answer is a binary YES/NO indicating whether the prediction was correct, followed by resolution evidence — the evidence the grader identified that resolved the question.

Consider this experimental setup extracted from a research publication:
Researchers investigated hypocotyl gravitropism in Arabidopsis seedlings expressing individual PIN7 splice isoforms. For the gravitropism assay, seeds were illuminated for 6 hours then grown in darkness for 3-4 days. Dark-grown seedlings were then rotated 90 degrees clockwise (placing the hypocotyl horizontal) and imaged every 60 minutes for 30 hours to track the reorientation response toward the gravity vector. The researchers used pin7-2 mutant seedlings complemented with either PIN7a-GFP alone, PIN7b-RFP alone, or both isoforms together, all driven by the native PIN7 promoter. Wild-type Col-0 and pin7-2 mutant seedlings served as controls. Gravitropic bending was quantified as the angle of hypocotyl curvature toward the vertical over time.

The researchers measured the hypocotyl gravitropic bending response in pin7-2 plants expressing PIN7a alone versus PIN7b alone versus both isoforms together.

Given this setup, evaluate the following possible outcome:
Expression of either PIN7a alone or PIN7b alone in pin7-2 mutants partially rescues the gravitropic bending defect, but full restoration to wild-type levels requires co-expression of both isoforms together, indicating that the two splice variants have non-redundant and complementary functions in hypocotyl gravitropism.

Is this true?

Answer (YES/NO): NO